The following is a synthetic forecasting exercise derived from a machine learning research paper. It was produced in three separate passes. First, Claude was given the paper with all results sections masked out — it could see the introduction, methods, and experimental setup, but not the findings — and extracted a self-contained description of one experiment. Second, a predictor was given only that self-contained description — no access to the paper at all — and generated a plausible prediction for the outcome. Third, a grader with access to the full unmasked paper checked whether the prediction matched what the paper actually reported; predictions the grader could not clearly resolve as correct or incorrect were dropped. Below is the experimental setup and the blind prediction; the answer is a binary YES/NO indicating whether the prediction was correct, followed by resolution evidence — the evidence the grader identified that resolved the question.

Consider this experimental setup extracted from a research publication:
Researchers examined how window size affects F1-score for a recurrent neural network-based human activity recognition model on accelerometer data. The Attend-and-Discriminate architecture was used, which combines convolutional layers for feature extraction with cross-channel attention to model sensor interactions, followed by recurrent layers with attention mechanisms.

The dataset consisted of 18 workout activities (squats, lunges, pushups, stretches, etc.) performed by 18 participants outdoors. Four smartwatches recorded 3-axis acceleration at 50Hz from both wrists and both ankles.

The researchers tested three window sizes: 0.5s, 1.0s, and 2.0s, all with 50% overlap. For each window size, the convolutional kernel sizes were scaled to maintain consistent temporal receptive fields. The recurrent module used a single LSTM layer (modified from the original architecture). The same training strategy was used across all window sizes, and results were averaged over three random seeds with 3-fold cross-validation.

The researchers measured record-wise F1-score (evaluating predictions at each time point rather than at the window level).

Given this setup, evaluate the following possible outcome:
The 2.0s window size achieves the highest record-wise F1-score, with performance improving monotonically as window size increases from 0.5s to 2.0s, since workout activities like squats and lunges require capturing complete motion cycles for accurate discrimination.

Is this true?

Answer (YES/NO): YES